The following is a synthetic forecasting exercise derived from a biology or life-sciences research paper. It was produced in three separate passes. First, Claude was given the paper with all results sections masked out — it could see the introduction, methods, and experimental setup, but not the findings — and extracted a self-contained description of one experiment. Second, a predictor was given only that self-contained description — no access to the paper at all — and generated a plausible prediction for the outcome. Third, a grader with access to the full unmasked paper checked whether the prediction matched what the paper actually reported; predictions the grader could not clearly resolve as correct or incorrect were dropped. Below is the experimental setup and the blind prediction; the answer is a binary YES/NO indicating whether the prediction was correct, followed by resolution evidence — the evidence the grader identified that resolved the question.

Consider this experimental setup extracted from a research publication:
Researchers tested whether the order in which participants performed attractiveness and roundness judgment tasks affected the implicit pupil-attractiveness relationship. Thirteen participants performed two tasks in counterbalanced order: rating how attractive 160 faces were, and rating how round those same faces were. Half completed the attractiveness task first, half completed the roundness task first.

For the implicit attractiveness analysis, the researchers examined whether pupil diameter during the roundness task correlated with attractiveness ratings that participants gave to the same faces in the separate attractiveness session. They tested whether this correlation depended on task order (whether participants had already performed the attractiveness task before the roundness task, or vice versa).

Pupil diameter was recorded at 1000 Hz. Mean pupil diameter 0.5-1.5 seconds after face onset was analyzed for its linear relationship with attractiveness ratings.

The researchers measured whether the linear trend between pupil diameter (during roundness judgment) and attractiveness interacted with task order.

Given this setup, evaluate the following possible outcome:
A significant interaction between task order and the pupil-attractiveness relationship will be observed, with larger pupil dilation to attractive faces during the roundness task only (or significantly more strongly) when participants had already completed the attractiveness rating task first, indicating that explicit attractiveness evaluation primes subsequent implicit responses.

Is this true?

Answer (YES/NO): NO